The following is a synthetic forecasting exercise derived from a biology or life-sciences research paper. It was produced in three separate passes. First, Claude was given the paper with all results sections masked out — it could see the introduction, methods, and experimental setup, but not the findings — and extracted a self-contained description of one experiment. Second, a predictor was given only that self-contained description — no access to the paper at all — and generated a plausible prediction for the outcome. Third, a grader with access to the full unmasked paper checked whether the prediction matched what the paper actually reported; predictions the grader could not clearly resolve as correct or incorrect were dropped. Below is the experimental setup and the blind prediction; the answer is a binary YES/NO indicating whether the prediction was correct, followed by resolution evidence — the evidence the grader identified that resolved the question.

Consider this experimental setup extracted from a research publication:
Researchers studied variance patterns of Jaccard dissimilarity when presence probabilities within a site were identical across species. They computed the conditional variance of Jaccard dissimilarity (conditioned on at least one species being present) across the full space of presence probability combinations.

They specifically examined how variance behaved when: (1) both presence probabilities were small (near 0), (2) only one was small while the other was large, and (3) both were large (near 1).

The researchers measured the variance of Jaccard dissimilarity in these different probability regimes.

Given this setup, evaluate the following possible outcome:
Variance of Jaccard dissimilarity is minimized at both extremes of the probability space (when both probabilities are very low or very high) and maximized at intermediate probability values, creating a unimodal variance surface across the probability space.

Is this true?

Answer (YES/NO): NO